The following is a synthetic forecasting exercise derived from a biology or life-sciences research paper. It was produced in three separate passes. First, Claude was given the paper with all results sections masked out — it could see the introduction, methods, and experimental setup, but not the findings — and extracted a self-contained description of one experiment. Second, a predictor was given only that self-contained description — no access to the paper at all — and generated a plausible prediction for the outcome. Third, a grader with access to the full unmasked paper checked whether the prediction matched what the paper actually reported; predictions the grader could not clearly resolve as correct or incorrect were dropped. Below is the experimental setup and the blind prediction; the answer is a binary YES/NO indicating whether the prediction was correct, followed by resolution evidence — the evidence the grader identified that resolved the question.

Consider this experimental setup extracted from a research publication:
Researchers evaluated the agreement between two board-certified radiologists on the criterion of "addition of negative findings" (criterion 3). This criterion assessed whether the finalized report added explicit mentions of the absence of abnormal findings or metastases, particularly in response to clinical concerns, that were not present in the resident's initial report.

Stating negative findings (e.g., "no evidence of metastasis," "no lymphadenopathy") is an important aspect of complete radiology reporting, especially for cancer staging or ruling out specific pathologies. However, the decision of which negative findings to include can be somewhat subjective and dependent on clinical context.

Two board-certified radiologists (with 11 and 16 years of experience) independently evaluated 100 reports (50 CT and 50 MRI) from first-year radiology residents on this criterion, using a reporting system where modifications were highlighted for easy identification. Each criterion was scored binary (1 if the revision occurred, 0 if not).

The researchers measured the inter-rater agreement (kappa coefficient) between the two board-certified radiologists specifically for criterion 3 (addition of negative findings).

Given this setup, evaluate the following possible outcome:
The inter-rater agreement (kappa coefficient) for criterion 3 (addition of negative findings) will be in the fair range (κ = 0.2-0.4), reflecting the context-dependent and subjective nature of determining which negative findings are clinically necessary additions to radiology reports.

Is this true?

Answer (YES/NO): NO